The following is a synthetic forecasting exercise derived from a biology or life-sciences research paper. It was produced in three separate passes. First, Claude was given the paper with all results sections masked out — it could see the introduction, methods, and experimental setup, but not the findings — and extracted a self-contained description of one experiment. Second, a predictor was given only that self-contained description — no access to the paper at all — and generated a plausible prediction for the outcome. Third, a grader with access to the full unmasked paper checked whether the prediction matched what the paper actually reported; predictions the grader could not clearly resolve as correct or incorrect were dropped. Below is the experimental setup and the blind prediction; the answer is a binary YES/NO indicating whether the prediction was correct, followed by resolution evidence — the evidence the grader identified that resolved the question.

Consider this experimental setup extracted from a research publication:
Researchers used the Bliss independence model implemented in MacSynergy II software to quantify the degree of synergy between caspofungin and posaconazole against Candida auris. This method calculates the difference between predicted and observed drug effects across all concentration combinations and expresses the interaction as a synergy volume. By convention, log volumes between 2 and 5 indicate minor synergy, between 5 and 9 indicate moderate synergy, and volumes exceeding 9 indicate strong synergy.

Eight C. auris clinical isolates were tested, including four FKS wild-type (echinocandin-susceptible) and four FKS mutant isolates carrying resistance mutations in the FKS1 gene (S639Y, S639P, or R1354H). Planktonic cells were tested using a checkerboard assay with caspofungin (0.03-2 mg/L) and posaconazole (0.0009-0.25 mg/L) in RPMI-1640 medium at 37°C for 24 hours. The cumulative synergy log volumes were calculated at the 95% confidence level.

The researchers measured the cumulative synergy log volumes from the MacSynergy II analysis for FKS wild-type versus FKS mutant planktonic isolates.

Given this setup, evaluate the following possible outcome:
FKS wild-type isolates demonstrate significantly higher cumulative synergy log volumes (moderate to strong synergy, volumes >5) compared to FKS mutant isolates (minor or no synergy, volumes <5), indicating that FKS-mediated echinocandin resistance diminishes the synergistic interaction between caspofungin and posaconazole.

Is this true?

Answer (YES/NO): NO